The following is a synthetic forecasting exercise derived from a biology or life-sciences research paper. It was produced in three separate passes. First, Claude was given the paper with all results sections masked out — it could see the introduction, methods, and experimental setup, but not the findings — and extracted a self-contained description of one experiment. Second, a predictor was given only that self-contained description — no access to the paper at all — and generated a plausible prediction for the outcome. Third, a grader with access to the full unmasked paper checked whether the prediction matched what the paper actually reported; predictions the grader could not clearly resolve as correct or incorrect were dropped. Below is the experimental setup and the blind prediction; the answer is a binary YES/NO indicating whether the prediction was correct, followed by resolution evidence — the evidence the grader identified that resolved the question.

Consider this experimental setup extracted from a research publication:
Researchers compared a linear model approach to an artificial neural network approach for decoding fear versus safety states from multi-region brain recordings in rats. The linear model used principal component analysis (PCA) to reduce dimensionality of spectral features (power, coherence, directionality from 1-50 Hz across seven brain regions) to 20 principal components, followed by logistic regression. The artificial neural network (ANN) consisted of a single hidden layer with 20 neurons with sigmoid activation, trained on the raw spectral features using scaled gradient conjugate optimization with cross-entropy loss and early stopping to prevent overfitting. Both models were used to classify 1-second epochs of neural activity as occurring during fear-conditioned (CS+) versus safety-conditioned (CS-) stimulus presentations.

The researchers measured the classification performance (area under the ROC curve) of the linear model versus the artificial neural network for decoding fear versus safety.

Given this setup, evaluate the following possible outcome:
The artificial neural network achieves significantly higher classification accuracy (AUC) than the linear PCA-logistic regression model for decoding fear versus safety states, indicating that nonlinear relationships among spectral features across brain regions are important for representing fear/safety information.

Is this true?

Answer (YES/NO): NO